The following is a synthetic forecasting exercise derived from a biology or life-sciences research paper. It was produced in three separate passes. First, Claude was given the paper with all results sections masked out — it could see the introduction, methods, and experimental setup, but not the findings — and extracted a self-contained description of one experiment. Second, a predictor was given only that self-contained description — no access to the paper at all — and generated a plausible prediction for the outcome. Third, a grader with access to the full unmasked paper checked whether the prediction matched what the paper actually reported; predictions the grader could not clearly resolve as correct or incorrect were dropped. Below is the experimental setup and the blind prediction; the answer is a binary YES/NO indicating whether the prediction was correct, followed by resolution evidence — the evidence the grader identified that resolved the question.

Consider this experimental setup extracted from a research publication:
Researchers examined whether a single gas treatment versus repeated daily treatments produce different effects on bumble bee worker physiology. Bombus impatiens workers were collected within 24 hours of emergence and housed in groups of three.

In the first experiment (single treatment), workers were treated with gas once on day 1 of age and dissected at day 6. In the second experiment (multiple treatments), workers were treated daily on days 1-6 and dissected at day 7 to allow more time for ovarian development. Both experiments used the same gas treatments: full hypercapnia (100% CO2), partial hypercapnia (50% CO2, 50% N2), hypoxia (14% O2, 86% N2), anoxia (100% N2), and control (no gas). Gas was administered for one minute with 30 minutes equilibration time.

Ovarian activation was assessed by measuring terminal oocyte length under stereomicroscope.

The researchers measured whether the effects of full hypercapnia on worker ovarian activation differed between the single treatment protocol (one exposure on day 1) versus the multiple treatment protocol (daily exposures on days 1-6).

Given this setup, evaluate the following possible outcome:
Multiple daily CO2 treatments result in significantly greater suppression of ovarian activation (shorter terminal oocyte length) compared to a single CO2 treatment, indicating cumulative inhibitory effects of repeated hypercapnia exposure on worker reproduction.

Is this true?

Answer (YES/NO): YES